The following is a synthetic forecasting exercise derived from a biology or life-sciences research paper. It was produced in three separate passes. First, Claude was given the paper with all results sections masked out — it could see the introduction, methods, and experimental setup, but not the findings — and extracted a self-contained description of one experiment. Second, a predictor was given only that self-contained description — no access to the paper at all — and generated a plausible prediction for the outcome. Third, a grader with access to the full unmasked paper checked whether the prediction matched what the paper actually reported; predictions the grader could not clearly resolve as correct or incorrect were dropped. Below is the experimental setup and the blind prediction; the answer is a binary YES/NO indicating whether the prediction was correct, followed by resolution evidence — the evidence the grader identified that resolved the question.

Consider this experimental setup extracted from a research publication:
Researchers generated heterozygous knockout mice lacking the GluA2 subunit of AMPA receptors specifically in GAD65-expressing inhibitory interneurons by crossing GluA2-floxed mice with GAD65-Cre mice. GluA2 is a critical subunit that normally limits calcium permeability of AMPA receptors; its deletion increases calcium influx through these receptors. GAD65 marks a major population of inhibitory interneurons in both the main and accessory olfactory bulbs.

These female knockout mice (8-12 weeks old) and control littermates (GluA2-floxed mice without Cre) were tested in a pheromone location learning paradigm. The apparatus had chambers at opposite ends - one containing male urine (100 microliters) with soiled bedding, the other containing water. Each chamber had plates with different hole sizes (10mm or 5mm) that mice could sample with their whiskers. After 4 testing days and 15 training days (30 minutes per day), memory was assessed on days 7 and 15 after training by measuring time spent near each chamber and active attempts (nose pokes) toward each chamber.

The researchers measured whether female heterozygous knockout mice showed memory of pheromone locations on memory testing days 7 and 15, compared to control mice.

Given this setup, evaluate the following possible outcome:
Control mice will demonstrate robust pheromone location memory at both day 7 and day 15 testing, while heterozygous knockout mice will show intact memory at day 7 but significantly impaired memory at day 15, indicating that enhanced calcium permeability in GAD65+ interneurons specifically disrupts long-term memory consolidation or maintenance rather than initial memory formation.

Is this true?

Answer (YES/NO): NO